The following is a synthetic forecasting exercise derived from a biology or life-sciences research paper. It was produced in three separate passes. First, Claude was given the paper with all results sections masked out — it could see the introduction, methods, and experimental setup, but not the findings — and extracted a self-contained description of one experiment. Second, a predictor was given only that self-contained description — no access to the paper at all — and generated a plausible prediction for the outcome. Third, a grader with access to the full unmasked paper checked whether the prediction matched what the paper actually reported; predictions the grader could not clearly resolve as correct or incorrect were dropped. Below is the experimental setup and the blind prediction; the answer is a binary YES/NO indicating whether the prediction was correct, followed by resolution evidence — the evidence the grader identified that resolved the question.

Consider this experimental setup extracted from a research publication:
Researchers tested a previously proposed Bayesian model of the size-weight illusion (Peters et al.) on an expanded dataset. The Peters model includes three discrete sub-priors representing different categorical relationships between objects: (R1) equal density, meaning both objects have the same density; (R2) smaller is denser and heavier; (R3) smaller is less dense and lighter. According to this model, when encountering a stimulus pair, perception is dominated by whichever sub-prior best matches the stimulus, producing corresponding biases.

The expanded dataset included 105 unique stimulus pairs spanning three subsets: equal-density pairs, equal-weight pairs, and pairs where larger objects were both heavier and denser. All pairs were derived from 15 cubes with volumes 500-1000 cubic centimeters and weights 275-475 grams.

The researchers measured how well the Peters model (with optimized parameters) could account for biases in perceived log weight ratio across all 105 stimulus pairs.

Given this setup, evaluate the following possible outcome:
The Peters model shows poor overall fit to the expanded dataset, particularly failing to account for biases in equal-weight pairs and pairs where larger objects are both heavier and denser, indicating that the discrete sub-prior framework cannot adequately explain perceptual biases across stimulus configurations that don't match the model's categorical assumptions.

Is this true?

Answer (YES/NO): NO